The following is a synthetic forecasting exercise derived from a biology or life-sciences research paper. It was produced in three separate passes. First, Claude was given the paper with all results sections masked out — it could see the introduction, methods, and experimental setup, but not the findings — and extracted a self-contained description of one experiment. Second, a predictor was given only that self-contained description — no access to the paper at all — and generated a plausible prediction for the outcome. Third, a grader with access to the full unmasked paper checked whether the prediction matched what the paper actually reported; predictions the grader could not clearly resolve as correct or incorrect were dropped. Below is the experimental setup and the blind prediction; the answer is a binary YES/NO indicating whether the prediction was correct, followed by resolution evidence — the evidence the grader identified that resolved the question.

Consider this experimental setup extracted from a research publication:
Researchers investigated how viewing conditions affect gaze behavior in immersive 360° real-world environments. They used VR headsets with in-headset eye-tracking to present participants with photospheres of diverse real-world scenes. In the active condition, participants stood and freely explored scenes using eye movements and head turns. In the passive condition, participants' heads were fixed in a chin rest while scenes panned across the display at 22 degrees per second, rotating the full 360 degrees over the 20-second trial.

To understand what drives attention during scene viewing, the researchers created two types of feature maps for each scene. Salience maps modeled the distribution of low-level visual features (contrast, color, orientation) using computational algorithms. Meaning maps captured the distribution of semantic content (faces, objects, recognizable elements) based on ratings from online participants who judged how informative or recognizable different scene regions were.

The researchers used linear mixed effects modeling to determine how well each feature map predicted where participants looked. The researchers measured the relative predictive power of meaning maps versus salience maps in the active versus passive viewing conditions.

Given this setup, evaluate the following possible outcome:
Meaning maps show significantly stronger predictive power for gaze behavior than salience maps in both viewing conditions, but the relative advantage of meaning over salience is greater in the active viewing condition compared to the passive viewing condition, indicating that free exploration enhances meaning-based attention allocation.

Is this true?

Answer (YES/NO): YES